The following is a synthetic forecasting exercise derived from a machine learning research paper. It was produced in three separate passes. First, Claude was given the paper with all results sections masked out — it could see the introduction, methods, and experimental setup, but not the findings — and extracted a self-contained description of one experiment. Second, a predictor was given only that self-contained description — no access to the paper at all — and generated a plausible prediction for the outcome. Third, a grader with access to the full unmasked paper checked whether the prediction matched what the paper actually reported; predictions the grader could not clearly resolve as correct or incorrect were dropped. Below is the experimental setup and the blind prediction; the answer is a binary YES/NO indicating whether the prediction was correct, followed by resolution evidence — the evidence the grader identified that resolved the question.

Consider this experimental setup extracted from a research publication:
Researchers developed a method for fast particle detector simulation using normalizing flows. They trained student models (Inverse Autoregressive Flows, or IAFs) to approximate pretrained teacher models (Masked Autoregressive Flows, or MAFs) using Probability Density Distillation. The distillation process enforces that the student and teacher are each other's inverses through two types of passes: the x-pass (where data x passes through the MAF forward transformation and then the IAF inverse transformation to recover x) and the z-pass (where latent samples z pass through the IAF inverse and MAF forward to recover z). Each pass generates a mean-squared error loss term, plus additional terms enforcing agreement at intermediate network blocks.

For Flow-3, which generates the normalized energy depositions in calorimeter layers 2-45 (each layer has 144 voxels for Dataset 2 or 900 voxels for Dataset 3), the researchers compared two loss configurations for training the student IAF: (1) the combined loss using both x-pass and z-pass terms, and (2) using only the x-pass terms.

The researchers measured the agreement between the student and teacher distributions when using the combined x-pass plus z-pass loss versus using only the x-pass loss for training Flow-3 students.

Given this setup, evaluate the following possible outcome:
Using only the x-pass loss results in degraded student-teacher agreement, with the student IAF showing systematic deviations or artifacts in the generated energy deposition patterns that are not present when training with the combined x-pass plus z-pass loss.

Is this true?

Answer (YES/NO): NO